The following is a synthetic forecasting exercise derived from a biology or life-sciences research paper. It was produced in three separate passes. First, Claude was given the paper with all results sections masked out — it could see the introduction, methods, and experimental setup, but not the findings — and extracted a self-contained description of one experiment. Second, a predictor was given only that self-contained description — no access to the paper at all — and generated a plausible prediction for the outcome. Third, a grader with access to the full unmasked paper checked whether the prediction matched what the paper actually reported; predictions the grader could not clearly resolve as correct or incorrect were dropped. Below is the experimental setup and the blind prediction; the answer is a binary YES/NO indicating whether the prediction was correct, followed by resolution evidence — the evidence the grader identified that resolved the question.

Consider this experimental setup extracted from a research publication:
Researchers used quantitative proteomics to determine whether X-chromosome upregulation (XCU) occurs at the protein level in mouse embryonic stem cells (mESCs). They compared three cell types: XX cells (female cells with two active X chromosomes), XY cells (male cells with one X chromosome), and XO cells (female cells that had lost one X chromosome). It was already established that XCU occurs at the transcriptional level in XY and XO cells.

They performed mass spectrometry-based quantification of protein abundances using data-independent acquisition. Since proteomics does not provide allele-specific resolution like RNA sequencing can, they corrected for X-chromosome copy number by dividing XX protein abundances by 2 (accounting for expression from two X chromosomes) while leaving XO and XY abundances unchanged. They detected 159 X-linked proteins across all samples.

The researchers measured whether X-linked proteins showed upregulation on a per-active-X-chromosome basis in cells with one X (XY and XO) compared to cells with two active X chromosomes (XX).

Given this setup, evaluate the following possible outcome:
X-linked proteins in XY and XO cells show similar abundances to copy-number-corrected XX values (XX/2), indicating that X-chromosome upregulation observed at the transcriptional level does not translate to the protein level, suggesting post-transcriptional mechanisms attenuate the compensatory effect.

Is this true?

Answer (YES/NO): NO